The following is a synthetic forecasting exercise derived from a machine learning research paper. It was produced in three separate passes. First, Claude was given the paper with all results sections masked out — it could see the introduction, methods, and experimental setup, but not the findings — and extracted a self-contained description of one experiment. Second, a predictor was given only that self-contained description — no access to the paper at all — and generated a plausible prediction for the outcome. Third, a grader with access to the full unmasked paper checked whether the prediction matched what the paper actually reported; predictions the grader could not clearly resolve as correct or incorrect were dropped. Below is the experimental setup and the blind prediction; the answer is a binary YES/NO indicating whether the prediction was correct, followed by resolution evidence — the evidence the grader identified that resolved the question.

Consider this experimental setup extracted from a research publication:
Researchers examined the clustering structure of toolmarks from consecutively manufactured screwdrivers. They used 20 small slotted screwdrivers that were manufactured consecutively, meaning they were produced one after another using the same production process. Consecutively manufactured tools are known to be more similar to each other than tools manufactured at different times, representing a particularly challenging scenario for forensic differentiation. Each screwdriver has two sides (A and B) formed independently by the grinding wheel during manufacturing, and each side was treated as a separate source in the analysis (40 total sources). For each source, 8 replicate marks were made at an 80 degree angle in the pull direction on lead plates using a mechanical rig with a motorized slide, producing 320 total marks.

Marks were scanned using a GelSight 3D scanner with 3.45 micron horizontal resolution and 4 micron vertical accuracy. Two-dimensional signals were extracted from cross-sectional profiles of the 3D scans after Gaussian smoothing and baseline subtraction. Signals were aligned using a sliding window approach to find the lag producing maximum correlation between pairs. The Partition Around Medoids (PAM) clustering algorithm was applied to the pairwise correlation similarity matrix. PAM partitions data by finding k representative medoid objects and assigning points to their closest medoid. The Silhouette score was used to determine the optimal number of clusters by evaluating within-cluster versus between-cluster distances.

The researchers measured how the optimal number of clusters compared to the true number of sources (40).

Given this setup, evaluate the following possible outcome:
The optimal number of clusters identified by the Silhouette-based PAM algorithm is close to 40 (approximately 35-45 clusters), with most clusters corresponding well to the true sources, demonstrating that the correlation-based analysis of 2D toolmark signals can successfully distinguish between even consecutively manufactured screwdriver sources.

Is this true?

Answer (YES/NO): NO